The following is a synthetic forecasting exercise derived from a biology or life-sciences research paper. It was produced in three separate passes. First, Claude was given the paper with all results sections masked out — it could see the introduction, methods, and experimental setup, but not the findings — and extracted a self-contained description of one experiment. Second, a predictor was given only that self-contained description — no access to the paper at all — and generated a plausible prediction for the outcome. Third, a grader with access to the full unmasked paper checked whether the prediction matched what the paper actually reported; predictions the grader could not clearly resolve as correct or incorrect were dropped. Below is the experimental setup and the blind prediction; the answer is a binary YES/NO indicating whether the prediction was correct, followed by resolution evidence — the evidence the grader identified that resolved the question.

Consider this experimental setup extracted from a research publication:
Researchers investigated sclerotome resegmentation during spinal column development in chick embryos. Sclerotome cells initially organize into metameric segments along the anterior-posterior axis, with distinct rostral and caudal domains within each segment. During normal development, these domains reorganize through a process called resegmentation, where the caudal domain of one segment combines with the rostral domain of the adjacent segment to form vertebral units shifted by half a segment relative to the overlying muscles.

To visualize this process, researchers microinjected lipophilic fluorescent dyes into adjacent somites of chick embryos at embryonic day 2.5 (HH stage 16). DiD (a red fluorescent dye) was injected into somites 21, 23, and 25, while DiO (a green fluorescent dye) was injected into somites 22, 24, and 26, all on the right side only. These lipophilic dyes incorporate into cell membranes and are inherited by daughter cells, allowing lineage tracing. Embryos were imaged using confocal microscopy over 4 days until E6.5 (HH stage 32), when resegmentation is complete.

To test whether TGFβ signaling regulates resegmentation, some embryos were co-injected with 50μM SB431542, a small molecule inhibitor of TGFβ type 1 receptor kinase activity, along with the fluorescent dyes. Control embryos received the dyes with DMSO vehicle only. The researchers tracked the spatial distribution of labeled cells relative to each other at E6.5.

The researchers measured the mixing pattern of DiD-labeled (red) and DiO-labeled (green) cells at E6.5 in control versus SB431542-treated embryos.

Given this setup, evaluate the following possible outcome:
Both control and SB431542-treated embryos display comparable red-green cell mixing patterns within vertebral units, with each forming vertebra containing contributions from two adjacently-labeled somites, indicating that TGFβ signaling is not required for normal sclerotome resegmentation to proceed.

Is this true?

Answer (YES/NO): NO